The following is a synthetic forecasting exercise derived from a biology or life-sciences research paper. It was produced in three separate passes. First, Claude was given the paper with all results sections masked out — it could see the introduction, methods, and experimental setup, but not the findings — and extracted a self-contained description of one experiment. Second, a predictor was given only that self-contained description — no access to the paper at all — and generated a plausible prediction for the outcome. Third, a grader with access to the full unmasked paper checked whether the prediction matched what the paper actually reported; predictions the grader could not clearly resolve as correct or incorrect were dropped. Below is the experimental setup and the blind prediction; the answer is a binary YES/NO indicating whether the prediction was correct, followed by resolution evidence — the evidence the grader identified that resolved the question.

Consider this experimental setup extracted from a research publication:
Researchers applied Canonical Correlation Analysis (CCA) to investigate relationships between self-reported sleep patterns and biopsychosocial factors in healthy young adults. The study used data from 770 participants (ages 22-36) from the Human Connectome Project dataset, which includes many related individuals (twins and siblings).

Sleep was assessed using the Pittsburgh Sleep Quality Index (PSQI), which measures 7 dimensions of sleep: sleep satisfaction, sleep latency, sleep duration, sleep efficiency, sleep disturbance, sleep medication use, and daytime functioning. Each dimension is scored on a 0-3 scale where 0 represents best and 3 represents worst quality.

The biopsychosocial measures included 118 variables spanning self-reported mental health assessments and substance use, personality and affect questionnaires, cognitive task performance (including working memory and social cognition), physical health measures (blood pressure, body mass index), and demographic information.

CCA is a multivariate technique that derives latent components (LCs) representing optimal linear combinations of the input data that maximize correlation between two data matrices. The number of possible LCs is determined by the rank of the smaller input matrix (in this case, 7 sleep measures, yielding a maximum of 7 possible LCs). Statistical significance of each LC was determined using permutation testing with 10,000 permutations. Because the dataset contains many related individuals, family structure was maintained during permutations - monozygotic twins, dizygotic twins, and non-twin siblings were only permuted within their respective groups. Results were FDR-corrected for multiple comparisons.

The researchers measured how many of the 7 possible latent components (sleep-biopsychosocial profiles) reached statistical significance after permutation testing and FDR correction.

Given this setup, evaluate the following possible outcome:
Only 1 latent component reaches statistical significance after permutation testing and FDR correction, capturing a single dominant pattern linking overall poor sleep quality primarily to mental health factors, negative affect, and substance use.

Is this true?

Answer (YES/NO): NO